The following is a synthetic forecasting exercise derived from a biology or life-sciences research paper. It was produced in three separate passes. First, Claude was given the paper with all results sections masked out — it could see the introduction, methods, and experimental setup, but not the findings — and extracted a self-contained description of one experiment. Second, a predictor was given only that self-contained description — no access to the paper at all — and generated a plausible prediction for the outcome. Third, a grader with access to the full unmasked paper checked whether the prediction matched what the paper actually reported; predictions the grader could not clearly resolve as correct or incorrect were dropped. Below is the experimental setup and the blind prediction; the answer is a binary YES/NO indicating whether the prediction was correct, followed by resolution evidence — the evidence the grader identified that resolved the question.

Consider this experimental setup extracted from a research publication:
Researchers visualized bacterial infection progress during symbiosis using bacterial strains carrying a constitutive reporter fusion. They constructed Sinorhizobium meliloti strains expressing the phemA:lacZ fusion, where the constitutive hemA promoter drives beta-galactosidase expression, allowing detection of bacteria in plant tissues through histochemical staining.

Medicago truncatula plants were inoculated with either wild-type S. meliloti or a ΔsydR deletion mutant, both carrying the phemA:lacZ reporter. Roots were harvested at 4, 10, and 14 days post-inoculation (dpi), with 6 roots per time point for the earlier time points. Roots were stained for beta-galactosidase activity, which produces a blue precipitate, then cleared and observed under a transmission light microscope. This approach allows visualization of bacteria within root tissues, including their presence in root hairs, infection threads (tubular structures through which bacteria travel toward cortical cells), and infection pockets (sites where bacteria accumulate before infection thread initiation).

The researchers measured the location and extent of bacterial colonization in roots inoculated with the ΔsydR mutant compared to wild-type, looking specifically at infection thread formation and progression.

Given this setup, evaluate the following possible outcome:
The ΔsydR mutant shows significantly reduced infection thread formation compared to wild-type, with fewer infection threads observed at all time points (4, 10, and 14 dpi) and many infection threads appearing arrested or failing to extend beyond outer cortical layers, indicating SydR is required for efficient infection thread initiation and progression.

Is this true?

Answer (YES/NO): NO